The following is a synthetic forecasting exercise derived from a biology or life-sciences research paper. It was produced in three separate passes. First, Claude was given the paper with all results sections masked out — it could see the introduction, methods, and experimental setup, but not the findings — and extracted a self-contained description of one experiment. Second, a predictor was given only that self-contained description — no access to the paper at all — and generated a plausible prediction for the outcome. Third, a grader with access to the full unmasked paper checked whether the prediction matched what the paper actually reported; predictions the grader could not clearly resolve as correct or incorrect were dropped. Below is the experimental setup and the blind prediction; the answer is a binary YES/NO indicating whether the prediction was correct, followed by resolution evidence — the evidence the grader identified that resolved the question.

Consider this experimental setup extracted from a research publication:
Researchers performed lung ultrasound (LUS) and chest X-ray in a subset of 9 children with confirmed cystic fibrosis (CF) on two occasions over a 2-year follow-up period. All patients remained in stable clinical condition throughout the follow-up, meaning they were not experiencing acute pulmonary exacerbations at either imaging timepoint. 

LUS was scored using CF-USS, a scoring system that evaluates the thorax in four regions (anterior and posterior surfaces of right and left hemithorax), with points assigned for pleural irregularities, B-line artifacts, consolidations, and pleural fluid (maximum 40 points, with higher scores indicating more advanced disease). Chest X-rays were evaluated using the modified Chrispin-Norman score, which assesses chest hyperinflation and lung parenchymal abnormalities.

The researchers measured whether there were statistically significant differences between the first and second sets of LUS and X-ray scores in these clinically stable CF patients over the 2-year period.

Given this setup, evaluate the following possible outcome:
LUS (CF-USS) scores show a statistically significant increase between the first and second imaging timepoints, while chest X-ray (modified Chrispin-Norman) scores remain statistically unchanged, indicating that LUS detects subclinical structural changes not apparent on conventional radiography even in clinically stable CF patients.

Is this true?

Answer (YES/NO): NO